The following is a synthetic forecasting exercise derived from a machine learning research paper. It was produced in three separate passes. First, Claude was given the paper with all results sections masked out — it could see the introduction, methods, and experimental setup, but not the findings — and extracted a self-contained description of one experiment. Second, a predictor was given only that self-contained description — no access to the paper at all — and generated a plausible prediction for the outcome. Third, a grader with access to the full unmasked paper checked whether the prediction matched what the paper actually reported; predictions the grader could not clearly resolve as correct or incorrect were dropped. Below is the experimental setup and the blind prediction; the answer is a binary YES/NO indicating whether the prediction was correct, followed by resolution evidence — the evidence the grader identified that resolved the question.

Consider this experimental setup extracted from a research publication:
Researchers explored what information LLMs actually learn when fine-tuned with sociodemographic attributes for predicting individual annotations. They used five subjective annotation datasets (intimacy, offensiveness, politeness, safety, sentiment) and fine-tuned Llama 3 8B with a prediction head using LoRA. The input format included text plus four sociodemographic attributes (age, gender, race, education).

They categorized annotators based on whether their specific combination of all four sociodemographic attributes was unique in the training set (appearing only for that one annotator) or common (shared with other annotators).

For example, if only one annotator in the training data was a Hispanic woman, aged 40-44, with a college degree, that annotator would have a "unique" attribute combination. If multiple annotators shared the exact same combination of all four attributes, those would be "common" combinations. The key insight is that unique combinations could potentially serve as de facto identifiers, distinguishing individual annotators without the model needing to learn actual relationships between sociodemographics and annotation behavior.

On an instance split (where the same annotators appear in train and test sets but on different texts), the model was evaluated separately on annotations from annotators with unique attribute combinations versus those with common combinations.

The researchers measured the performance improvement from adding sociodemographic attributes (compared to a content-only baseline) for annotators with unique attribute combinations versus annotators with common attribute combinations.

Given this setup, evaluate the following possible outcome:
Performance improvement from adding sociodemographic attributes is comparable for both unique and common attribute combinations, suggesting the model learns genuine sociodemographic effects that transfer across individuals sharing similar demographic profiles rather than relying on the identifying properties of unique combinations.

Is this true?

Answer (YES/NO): NO